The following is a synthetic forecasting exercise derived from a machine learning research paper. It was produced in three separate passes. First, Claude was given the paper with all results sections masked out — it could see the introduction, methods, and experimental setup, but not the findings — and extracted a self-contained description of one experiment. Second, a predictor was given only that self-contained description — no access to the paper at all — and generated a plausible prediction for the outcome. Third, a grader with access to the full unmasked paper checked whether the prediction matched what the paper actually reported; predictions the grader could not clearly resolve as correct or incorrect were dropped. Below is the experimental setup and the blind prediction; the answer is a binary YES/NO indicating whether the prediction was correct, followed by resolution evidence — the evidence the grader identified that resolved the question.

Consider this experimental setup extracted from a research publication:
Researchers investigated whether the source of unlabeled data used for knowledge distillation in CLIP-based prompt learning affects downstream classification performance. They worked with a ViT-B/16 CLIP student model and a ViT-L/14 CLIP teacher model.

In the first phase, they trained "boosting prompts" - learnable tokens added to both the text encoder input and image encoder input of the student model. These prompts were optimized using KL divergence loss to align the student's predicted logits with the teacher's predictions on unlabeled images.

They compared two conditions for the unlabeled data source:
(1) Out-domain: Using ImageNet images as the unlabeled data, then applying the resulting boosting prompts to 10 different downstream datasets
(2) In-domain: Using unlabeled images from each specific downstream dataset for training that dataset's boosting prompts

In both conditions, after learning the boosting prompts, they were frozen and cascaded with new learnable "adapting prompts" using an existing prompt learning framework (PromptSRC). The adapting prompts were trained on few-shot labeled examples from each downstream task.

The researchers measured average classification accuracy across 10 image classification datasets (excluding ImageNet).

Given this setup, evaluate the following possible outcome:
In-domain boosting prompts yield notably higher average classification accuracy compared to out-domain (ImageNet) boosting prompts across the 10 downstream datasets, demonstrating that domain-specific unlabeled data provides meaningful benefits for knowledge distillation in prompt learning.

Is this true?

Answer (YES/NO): YES